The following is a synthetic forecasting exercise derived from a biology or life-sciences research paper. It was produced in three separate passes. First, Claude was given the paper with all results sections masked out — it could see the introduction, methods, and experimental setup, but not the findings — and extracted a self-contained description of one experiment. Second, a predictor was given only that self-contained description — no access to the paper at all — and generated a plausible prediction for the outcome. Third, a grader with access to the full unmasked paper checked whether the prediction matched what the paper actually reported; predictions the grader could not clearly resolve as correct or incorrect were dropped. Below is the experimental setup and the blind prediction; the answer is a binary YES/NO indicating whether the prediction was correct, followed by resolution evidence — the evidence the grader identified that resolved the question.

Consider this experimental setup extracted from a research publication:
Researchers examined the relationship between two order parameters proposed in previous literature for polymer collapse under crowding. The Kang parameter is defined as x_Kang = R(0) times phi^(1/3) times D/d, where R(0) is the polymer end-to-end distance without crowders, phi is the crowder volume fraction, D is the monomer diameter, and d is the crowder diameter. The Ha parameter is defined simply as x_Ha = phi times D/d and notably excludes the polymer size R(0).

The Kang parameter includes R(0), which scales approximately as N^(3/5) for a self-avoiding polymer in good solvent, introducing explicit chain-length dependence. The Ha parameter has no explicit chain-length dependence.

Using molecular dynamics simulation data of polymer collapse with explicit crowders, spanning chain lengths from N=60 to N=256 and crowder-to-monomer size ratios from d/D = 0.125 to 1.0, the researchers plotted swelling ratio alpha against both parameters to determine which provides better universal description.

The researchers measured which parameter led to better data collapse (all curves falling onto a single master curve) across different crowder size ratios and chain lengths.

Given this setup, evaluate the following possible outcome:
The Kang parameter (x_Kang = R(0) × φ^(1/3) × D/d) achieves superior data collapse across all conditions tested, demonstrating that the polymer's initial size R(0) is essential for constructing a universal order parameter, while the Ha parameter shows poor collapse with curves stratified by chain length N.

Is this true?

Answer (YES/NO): NO